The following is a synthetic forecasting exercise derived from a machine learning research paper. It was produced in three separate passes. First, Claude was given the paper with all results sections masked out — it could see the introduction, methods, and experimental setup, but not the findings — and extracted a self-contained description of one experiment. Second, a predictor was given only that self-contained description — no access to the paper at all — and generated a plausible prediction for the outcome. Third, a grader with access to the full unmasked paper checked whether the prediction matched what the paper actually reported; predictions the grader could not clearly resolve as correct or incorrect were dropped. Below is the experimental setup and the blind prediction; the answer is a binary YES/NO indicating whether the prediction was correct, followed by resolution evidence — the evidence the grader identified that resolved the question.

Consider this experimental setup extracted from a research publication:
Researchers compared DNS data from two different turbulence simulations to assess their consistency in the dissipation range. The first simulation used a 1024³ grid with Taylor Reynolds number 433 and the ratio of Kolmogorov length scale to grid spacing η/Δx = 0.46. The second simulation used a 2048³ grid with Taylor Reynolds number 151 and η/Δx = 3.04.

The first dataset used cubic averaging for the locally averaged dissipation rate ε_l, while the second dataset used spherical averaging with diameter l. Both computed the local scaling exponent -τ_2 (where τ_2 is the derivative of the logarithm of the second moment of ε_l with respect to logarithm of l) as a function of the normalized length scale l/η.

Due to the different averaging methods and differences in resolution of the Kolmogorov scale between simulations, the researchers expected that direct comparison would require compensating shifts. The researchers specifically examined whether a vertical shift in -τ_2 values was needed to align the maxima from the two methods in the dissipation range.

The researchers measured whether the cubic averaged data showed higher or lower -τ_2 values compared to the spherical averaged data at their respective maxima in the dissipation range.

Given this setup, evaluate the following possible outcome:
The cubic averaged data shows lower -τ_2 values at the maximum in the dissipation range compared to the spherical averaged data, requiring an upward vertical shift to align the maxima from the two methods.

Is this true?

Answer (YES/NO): YES